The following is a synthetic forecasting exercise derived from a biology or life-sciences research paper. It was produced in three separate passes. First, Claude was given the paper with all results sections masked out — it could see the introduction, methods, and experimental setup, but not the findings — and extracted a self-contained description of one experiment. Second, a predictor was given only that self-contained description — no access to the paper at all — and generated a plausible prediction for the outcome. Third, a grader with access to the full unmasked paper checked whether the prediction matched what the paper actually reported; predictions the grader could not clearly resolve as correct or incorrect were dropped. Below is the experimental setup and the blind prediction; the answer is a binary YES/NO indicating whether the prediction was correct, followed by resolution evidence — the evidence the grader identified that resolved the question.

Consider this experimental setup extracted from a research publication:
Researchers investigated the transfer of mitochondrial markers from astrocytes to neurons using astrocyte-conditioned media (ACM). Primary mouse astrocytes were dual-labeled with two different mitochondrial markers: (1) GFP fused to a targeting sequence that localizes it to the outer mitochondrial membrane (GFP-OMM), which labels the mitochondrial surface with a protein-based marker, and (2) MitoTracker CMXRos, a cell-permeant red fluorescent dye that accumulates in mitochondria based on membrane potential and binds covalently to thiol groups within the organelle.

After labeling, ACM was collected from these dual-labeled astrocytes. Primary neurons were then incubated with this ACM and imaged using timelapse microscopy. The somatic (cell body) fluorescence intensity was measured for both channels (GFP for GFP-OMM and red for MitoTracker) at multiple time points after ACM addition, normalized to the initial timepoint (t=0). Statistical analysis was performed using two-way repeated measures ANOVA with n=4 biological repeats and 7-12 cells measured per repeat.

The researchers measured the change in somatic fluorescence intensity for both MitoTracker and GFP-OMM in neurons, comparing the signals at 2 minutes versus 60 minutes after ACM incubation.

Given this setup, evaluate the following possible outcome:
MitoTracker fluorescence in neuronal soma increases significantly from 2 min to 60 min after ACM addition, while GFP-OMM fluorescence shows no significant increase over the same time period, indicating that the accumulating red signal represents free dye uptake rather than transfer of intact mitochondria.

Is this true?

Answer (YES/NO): YES